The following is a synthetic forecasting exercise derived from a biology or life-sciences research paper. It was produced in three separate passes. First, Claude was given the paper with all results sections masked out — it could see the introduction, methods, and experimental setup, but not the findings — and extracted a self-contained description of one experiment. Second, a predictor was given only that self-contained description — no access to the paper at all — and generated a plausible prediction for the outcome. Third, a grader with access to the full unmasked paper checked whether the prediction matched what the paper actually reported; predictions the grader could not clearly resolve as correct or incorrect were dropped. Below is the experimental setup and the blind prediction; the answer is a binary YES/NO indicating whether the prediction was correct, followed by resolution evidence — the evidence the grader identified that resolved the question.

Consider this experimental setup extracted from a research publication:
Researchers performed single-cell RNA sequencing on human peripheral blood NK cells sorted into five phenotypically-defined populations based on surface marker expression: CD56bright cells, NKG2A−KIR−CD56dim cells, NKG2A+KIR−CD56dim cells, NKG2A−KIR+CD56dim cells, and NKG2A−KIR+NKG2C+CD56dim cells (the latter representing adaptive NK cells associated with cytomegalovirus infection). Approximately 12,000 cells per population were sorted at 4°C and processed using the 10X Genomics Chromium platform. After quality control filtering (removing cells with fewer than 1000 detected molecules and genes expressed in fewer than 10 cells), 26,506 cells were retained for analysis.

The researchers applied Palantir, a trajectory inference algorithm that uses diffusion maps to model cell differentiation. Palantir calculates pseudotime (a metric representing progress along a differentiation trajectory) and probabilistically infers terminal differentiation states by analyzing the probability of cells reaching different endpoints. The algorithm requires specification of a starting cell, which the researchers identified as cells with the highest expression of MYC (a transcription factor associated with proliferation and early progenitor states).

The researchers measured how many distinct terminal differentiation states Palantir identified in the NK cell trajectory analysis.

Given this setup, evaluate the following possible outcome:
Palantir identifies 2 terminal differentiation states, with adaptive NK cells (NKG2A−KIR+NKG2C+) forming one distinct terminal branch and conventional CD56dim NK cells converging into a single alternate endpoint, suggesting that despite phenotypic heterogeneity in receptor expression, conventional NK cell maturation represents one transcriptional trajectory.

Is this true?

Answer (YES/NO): NO